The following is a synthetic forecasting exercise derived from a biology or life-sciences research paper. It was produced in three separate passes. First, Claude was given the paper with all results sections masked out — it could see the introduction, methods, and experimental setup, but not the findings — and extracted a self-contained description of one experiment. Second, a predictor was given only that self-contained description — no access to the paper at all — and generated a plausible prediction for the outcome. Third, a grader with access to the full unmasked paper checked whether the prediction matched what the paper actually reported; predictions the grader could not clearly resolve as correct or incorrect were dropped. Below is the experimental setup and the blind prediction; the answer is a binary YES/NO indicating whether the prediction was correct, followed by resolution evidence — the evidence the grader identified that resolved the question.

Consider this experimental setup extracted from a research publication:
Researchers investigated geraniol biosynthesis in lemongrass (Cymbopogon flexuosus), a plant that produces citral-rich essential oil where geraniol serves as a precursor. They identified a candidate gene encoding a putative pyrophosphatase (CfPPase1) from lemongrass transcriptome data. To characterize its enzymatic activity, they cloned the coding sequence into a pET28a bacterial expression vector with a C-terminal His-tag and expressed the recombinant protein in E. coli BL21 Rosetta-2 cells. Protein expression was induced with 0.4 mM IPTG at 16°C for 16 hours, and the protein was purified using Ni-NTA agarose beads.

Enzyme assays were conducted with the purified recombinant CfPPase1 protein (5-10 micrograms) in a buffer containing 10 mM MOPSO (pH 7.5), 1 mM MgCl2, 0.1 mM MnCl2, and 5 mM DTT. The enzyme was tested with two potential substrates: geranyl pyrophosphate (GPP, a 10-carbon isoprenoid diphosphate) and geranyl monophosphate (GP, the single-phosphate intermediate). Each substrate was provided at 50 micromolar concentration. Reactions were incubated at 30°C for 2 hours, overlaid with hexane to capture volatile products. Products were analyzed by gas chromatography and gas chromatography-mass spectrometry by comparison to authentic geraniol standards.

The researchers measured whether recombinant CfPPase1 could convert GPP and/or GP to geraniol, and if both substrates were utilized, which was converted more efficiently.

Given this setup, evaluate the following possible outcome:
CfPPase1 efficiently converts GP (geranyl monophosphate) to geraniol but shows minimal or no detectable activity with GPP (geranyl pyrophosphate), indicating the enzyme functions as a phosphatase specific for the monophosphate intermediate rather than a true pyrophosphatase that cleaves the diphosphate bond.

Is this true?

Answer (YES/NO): NO